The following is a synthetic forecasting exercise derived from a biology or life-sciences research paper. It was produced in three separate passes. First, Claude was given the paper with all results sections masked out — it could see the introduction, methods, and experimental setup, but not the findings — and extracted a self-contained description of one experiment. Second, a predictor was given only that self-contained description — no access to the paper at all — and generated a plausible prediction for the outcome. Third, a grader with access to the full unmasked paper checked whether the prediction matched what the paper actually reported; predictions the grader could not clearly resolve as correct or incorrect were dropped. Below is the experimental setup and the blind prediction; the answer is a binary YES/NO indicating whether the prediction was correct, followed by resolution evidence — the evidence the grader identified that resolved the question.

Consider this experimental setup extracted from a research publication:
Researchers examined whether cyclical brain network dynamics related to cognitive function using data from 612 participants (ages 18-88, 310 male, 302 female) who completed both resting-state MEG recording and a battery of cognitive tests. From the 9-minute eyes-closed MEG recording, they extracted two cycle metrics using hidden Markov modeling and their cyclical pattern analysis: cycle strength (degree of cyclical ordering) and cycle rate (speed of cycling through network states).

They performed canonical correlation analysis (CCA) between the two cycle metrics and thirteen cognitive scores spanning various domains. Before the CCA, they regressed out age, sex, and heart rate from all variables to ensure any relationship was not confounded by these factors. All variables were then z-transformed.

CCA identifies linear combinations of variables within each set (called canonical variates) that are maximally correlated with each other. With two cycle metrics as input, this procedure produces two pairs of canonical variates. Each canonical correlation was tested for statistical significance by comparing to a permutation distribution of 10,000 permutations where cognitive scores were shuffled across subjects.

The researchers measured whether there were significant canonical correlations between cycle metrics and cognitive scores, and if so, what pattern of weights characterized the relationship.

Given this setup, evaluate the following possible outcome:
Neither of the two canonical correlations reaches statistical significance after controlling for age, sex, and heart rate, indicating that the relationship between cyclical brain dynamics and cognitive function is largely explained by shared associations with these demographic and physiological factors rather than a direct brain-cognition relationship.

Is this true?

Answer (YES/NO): NO